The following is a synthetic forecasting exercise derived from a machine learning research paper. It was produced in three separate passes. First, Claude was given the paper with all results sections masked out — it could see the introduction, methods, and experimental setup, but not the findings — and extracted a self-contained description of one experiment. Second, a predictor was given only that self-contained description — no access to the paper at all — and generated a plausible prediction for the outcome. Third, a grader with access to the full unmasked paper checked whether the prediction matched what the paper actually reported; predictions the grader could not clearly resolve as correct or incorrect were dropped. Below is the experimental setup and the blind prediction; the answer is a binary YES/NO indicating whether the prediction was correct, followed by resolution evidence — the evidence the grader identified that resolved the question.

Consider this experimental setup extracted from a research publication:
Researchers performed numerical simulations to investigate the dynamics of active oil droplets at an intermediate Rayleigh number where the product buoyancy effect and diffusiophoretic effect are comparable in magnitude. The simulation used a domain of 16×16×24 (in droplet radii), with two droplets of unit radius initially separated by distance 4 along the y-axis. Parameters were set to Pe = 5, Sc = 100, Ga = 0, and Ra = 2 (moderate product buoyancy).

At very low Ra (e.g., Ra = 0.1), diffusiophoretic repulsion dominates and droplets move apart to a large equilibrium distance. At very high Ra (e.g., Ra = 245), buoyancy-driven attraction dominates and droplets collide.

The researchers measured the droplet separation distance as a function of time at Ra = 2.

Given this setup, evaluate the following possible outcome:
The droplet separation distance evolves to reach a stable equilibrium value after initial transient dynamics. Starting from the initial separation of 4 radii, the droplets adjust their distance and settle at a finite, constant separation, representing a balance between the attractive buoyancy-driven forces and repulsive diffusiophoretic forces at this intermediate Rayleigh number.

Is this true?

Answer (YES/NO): YES